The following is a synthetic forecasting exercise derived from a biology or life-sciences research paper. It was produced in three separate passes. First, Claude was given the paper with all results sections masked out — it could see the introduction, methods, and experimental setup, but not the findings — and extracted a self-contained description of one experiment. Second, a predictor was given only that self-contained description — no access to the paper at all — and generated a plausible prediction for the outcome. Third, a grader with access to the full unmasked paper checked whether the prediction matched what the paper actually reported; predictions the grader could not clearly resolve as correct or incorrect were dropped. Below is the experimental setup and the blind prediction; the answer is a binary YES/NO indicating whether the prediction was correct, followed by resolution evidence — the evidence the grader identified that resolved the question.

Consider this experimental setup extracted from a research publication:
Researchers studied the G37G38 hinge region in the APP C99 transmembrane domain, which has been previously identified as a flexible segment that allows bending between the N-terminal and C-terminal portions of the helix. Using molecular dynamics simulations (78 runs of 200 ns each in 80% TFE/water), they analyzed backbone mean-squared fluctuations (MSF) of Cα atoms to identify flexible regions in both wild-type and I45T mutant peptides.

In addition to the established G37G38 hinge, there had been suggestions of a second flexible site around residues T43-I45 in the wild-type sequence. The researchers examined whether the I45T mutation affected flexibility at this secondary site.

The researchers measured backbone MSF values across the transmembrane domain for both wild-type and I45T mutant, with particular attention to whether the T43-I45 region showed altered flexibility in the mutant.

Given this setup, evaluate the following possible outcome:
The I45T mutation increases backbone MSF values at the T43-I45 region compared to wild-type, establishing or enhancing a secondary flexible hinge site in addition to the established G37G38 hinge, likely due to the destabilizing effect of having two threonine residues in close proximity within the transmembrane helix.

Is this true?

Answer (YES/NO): NO